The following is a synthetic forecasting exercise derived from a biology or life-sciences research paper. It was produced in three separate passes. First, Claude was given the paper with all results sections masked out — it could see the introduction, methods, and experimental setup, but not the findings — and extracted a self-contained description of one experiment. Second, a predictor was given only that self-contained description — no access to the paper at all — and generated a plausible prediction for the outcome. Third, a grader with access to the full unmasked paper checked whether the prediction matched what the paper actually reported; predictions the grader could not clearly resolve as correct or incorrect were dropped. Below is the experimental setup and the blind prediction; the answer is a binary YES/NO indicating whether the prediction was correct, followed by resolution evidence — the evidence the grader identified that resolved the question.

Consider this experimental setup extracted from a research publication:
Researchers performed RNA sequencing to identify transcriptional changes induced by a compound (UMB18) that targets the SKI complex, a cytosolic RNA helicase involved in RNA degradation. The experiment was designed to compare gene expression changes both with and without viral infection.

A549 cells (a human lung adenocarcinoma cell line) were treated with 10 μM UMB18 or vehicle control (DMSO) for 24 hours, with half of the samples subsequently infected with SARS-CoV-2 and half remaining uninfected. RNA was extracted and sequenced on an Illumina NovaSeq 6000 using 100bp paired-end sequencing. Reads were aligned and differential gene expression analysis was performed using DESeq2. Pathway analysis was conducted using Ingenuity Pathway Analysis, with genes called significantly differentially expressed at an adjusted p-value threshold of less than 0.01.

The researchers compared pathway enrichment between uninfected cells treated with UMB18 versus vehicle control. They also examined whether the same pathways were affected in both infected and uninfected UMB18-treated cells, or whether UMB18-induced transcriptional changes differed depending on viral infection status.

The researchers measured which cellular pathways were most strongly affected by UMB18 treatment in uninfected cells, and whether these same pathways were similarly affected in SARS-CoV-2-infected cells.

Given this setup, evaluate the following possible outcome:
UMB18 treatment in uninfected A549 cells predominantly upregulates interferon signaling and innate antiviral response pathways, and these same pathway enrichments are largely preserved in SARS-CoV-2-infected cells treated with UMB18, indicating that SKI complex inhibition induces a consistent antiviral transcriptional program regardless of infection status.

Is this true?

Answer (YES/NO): NO